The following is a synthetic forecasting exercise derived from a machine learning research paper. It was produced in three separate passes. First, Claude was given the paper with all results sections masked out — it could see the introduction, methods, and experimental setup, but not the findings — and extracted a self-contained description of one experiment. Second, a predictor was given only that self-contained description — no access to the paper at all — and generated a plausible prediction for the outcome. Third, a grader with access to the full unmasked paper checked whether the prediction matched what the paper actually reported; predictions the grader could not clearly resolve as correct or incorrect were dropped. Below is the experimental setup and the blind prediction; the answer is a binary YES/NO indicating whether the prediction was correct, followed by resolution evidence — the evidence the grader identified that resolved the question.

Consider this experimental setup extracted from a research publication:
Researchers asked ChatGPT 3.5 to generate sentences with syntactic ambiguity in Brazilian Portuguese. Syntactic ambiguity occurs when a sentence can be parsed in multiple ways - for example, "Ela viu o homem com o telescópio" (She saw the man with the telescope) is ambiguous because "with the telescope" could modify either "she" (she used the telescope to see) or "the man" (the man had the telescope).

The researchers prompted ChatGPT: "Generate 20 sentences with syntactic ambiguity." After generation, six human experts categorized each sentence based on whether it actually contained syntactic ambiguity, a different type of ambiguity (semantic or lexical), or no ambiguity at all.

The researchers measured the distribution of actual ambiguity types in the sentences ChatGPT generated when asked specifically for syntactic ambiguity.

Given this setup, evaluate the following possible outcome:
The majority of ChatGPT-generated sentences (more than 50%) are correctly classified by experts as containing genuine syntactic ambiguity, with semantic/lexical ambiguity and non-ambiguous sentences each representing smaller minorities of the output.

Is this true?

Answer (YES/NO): YES